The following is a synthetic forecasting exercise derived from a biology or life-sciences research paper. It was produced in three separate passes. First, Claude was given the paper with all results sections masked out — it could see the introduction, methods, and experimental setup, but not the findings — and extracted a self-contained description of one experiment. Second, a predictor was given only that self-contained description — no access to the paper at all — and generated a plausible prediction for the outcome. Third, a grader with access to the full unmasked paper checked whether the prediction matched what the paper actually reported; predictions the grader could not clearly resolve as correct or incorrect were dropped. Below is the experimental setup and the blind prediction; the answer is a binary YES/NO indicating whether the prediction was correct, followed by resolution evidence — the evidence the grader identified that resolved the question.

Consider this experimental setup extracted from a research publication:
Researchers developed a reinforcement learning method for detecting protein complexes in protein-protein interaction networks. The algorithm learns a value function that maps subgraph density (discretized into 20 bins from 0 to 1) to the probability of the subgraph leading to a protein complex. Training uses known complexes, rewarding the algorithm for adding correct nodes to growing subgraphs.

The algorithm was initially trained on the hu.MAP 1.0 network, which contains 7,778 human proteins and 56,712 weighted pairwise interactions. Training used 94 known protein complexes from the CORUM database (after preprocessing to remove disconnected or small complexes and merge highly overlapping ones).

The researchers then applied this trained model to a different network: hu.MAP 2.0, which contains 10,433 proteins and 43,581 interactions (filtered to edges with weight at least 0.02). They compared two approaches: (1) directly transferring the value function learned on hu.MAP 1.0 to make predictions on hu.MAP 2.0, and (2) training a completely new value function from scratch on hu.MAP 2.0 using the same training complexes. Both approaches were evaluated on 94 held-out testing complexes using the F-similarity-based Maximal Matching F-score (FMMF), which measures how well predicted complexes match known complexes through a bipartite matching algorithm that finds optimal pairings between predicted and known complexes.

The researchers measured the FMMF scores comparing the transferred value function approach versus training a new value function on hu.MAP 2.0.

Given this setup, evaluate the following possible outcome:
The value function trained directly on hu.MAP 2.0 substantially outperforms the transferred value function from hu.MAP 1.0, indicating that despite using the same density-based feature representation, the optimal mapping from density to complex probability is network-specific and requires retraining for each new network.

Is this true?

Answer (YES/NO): NO